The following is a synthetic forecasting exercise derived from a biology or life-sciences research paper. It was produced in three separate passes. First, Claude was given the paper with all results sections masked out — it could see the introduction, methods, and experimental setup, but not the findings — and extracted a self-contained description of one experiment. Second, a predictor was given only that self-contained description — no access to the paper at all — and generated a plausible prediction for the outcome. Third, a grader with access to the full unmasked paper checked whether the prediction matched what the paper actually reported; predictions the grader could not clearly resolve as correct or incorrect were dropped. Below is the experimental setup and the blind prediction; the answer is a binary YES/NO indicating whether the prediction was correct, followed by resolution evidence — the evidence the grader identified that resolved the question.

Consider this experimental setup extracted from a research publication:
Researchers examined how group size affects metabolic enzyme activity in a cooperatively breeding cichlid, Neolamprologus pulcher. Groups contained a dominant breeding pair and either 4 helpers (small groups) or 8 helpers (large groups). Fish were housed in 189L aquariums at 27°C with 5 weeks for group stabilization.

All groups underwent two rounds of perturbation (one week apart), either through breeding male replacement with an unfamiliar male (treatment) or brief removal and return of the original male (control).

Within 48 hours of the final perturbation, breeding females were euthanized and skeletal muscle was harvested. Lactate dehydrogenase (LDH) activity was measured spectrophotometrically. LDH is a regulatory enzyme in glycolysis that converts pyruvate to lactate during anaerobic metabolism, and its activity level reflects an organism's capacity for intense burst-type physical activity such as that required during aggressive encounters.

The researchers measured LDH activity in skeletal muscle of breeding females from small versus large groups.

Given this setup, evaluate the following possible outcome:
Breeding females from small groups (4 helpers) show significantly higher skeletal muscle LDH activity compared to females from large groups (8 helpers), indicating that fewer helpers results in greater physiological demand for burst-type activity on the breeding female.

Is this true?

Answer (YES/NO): NO